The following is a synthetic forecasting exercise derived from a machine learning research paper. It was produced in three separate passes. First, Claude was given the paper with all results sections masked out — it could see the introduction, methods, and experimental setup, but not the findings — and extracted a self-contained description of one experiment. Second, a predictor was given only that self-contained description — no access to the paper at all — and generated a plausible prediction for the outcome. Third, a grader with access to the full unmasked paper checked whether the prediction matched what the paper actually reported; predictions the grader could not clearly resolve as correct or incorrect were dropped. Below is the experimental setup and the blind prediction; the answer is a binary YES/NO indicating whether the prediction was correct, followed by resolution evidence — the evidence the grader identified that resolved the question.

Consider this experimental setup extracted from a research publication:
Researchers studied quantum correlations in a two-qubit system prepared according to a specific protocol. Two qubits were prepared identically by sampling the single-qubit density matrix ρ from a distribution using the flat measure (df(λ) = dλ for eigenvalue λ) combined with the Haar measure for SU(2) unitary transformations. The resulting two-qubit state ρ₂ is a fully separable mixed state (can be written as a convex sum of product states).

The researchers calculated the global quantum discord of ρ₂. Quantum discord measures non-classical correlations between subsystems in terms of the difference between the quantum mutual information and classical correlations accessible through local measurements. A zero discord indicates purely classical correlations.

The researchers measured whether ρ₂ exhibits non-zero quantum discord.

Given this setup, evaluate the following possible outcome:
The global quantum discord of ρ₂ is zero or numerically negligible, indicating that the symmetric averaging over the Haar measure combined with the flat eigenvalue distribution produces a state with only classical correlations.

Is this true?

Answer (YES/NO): NO